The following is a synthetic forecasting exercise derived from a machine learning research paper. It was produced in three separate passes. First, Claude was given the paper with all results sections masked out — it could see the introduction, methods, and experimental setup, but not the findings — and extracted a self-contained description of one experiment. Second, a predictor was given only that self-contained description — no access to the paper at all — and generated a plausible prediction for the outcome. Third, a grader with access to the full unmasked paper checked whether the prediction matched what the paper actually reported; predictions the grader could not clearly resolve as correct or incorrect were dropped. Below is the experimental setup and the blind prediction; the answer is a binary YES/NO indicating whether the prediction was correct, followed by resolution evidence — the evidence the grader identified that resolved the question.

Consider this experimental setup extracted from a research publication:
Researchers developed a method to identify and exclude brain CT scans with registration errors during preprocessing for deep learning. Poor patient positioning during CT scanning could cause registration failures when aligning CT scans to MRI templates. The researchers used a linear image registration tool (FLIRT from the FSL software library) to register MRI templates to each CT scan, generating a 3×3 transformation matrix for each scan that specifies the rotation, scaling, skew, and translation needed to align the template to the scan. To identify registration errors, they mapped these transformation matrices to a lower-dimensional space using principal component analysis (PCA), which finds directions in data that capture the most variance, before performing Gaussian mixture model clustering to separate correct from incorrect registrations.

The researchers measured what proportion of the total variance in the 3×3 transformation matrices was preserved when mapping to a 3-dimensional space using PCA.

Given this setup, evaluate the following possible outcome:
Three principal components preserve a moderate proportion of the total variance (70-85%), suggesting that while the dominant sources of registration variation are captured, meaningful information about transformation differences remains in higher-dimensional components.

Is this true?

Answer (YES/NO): YES